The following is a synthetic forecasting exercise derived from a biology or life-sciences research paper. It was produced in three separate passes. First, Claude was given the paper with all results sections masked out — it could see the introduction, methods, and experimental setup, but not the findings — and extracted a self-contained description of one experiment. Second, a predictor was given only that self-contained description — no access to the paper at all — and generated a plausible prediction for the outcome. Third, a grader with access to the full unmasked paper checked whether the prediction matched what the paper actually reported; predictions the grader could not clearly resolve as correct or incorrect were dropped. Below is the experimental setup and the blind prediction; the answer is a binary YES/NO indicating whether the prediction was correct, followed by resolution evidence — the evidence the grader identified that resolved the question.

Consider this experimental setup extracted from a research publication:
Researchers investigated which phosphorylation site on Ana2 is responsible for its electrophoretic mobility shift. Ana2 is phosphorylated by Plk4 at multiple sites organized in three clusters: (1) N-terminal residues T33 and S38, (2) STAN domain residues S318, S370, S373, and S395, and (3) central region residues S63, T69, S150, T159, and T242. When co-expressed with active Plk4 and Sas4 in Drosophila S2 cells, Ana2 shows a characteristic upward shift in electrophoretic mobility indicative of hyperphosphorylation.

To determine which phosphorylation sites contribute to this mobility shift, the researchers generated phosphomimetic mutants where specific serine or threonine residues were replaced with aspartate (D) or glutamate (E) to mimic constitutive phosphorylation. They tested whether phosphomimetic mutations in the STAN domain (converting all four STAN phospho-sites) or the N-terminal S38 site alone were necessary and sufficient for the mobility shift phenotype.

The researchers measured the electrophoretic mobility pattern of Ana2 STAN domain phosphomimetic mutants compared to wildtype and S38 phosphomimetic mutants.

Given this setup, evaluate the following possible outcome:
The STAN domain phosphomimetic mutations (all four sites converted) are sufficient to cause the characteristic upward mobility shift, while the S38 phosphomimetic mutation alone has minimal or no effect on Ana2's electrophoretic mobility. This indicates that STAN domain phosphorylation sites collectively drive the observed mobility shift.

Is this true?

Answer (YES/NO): NO